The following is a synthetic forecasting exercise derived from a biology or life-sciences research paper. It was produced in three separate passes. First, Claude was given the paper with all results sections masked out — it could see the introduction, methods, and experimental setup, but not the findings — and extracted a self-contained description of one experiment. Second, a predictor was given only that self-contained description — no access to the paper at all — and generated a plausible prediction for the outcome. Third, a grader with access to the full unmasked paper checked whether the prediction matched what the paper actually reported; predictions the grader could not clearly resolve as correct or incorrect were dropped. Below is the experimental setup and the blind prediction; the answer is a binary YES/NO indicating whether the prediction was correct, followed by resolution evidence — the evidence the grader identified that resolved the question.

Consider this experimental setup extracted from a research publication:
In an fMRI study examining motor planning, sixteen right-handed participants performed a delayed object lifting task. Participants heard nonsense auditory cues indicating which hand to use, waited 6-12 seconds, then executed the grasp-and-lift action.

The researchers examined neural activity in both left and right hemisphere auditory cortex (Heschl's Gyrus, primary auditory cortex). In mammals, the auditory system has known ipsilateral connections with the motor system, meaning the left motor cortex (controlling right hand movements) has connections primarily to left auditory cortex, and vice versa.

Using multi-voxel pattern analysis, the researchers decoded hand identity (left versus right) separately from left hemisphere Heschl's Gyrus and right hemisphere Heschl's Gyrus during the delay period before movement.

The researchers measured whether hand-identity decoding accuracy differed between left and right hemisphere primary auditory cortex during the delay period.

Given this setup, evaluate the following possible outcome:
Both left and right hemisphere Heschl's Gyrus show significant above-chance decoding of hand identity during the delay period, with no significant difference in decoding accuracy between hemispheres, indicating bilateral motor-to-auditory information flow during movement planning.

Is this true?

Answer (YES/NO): NO